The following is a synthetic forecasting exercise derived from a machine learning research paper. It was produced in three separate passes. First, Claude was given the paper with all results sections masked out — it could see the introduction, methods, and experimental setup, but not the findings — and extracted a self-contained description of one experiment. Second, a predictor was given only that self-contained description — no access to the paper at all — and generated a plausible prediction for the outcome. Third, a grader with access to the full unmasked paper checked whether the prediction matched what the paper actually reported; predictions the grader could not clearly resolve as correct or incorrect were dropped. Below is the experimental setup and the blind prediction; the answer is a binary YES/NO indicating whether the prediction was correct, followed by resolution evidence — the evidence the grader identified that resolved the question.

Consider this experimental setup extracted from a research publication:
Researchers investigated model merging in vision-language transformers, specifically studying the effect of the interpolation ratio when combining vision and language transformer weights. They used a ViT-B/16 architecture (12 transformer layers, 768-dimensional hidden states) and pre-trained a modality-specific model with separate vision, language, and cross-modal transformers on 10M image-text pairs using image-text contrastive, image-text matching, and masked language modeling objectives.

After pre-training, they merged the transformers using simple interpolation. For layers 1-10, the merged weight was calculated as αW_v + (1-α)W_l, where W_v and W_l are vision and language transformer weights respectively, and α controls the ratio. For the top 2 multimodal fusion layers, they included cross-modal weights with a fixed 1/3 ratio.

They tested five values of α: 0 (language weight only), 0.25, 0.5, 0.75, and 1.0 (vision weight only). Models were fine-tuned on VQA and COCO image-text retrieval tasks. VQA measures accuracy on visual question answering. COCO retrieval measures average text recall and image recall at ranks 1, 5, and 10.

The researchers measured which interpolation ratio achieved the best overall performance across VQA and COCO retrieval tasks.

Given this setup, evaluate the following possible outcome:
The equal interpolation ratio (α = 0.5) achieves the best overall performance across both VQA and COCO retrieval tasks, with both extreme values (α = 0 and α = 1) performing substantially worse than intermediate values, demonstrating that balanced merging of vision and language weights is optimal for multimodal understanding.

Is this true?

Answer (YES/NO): NO